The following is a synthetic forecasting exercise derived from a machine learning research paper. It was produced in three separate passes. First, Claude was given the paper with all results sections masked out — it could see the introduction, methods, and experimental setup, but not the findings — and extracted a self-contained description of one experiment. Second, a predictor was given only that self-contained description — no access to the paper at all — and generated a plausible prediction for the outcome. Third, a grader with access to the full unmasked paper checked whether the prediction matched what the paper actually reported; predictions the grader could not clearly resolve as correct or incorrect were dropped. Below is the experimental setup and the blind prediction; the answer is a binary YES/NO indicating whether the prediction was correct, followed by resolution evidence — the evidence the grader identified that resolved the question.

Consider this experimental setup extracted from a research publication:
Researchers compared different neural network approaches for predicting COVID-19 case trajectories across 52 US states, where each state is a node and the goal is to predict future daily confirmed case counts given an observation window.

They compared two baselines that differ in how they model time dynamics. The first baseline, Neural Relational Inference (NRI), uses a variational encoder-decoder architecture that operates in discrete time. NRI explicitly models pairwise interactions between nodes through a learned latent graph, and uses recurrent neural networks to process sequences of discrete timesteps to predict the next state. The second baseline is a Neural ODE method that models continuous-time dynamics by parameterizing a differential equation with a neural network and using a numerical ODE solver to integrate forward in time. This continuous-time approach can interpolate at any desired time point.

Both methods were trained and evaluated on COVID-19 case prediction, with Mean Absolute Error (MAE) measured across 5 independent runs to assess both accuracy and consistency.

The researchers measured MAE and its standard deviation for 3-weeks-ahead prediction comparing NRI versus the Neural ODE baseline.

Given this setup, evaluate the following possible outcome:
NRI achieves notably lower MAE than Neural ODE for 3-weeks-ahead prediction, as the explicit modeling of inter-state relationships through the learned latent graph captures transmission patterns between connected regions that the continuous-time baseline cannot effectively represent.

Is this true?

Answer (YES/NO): NO